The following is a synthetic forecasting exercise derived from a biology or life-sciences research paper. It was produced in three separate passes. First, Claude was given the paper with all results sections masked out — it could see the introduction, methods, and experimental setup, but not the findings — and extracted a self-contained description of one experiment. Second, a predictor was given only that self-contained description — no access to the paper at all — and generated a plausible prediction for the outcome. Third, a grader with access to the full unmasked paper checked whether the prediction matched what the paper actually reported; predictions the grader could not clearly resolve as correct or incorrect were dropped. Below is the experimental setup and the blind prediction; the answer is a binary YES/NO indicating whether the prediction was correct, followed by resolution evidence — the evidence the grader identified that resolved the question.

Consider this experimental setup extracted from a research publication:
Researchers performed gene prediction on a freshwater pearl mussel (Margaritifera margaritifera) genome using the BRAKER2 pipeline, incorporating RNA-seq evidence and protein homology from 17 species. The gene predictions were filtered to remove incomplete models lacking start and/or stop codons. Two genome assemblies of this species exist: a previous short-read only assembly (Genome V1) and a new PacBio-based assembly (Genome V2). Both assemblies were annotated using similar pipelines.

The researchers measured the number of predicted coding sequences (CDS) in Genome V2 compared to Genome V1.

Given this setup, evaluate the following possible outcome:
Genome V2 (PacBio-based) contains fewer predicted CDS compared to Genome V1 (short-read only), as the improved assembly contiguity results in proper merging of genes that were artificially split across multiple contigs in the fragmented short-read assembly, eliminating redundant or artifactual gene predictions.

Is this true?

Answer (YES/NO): NO